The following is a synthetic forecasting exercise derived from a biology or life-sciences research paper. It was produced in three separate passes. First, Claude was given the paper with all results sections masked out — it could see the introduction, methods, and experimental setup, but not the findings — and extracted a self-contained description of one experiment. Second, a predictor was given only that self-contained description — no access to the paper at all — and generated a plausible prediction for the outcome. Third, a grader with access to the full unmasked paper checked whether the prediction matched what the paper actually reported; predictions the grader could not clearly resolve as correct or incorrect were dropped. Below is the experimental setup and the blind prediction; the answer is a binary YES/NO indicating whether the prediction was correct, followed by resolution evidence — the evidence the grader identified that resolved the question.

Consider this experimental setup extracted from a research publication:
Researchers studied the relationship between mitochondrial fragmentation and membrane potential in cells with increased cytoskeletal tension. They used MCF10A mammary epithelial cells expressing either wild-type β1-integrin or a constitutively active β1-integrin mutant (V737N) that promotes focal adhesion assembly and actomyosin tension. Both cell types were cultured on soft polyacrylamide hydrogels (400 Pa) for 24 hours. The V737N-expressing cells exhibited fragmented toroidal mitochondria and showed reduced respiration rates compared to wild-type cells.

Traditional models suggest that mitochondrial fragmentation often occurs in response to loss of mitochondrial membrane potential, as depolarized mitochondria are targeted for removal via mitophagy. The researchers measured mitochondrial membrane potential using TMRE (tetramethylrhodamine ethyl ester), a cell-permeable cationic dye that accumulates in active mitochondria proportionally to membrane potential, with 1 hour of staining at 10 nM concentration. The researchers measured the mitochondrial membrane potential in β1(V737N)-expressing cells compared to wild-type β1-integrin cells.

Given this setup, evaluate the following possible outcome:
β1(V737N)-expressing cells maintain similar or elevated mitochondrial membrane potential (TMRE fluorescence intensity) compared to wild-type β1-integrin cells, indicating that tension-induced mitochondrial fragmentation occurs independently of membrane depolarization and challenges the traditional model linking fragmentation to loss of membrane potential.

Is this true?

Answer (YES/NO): YES